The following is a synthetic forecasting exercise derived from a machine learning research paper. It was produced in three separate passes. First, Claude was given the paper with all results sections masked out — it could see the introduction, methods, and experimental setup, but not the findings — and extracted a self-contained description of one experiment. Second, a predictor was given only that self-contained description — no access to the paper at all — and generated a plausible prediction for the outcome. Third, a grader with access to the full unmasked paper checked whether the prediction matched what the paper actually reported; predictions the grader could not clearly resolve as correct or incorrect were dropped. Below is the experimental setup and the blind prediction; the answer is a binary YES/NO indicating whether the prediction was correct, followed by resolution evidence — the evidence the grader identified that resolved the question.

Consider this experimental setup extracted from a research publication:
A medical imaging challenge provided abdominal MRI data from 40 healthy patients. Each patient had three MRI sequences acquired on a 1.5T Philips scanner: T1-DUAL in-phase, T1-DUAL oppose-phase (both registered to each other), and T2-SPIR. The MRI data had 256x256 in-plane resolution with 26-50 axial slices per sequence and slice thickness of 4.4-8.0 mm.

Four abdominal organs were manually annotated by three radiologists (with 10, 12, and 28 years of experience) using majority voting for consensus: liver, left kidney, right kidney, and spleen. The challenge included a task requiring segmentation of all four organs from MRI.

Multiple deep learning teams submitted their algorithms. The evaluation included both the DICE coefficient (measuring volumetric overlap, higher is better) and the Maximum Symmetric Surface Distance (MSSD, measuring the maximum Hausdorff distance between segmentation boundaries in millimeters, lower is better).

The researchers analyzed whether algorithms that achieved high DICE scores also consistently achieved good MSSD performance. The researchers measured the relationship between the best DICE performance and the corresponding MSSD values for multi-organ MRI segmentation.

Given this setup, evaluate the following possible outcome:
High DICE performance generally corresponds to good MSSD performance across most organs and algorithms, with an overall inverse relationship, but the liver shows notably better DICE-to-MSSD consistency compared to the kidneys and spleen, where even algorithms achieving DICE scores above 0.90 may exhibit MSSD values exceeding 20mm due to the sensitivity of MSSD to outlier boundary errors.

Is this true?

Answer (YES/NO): NO